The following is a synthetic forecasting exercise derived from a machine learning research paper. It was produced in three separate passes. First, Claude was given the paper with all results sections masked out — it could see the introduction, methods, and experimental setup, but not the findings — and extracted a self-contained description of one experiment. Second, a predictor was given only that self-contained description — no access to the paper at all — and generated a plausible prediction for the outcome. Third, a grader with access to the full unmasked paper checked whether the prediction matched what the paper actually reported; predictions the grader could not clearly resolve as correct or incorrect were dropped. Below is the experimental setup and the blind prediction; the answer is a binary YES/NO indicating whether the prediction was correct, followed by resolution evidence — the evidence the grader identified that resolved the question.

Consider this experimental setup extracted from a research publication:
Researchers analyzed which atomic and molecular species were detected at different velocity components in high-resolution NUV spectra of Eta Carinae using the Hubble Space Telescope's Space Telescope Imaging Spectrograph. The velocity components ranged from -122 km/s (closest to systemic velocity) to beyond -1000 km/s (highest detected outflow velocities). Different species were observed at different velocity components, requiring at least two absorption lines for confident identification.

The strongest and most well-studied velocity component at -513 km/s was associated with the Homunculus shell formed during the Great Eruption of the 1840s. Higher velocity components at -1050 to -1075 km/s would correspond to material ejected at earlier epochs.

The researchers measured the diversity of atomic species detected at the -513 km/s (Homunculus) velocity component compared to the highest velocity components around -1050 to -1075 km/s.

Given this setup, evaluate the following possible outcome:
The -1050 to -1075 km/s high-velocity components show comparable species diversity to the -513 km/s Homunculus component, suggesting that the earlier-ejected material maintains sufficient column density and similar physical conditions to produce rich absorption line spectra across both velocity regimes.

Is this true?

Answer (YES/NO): NO